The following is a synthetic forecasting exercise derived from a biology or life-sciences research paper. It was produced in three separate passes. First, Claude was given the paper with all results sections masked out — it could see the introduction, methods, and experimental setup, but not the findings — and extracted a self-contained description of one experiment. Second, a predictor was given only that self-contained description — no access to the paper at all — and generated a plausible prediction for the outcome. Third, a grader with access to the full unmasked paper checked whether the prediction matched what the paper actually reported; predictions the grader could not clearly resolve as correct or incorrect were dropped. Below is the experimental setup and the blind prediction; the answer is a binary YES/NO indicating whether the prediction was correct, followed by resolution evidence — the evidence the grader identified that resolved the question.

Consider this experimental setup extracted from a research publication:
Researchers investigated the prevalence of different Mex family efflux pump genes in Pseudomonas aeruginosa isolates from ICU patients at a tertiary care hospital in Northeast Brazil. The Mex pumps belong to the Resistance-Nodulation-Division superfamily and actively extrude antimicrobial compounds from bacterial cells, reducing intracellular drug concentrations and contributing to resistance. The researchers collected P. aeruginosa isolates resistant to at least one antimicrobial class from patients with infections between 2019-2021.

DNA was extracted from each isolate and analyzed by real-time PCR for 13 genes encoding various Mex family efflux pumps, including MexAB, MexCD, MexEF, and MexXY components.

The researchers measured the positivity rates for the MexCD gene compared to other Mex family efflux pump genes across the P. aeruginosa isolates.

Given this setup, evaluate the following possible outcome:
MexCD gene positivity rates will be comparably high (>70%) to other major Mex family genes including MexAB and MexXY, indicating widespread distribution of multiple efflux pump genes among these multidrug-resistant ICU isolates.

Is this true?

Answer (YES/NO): YES